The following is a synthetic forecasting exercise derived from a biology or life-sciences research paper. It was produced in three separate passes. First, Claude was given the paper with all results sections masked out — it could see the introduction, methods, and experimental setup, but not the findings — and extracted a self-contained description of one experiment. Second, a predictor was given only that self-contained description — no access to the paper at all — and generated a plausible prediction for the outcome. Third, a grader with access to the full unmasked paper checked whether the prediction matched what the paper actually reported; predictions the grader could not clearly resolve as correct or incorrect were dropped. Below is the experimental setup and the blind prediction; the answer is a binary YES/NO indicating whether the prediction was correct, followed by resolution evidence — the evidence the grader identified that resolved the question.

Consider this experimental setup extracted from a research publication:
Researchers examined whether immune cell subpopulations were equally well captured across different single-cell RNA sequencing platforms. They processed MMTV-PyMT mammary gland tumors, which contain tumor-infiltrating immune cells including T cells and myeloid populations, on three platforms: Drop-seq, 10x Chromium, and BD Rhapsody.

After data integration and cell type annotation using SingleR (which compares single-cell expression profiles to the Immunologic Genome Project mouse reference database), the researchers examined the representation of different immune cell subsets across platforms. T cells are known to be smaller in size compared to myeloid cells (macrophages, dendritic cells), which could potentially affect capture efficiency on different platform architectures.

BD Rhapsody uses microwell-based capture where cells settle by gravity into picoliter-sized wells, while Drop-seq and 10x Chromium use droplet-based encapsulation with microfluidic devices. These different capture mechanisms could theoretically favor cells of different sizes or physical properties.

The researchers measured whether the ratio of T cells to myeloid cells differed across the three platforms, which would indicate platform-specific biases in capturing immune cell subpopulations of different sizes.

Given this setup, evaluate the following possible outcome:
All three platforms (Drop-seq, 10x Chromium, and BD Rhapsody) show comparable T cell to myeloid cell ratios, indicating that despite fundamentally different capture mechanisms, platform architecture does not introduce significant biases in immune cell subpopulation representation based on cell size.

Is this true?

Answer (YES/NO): NO